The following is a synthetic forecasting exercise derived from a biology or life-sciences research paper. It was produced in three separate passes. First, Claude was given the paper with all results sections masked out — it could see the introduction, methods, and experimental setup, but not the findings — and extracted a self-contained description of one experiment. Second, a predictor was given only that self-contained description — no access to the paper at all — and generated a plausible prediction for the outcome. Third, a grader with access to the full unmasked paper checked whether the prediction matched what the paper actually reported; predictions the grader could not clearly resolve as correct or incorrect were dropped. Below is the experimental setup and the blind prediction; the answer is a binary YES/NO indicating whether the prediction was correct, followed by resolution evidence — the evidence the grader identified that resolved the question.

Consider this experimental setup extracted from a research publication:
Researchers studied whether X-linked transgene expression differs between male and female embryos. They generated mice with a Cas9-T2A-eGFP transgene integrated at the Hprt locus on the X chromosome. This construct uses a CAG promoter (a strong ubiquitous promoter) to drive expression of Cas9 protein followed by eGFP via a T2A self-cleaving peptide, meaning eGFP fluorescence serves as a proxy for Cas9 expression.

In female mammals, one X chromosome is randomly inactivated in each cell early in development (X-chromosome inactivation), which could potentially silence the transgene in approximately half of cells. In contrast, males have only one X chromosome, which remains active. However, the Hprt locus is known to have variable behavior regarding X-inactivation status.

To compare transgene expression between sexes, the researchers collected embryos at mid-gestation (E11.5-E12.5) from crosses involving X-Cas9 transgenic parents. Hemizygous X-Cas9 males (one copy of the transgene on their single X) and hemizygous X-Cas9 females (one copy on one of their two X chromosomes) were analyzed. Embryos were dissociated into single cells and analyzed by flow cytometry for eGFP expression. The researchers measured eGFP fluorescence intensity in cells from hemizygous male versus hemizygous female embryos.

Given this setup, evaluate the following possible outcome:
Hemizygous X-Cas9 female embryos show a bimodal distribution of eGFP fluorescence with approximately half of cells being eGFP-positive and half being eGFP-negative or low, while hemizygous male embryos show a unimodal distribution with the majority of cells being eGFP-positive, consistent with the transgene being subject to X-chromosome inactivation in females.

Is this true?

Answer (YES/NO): YES